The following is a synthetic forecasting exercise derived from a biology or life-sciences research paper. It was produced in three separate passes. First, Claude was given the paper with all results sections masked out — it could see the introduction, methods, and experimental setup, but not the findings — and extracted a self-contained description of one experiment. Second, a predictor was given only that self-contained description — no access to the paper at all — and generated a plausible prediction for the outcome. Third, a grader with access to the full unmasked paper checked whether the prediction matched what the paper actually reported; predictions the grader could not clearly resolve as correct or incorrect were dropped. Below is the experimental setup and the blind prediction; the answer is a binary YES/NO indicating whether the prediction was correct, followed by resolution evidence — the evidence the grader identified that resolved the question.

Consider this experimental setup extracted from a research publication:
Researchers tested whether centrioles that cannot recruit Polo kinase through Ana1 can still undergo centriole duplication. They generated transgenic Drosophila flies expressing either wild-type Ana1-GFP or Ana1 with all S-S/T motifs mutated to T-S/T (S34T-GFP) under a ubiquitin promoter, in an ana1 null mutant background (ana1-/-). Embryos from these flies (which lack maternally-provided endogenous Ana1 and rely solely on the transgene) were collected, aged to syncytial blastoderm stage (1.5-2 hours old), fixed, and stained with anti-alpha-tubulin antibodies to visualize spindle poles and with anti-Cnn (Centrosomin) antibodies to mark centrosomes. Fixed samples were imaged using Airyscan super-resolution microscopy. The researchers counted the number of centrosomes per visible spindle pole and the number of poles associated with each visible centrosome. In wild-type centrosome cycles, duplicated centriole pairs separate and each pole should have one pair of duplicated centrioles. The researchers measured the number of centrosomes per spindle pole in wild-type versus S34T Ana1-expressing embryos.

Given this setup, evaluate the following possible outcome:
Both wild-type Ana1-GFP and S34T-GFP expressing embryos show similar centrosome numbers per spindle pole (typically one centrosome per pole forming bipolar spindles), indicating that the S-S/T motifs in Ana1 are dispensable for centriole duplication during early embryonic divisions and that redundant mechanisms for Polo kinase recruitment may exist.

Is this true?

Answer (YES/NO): NO